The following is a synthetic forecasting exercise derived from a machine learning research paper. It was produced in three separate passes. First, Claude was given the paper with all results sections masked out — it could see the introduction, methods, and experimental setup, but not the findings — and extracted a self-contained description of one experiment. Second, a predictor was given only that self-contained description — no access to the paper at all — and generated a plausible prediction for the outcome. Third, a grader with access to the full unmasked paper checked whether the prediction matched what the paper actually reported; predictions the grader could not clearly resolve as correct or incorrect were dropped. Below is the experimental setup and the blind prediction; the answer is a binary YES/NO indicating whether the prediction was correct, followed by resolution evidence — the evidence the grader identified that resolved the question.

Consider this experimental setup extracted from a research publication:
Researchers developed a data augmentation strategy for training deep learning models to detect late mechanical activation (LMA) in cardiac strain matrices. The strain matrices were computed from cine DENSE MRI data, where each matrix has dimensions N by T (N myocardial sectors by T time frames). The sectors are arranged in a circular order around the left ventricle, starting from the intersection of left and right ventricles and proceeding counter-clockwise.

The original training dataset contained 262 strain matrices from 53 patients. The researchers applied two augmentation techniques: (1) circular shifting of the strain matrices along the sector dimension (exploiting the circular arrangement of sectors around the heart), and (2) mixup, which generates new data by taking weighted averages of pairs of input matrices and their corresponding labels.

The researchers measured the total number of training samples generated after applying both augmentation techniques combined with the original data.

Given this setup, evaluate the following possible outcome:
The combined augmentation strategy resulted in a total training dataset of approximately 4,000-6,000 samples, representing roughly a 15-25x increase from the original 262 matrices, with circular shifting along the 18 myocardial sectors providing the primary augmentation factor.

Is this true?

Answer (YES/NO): NO